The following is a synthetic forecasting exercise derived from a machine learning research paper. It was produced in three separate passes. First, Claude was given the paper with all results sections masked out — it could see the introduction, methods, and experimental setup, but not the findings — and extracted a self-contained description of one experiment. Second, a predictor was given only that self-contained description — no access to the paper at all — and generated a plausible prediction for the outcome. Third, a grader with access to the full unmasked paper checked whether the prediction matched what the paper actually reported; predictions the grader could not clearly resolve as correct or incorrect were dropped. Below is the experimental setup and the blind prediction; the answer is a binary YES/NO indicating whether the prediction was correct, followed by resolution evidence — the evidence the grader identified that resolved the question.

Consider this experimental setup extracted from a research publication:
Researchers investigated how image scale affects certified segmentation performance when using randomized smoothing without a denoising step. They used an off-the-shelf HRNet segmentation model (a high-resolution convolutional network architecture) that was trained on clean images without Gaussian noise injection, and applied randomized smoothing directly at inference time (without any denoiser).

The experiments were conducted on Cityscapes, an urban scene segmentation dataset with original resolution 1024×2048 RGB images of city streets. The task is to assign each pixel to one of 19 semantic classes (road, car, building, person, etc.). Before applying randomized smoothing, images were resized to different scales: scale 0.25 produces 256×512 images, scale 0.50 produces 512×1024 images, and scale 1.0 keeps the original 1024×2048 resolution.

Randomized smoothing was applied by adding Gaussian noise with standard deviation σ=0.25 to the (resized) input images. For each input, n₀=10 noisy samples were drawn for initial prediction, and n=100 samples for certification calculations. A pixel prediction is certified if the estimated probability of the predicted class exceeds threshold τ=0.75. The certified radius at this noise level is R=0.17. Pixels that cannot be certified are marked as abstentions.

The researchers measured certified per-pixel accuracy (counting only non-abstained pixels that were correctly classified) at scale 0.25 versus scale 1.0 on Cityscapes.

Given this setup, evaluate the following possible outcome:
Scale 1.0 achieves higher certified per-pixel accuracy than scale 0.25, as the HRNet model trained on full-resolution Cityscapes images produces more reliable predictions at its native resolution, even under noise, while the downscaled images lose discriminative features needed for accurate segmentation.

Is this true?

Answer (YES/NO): NO